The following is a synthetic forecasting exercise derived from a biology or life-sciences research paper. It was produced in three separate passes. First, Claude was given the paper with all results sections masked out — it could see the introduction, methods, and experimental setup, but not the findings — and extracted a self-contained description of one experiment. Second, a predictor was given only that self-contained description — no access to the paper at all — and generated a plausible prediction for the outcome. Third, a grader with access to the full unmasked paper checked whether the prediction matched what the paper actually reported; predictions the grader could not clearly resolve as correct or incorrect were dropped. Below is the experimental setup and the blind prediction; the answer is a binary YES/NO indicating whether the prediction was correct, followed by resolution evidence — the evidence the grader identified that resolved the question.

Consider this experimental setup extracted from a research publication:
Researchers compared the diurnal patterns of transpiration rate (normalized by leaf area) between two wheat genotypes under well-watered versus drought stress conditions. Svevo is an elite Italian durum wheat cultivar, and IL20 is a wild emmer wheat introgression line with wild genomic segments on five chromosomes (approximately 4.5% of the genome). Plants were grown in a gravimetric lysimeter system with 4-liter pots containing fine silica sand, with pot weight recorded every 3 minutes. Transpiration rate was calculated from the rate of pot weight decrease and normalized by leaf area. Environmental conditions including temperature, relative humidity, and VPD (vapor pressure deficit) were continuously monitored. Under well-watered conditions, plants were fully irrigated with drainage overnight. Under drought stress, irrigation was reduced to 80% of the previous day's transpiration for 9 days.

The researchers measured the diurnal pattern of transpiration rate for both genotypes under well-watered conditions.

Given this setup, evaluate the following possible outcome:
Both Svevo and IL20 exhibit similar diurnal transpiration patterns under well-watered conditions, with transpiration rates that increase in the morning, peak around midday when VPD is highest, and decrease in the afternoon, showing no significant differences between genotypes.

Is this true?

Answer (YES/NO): YES